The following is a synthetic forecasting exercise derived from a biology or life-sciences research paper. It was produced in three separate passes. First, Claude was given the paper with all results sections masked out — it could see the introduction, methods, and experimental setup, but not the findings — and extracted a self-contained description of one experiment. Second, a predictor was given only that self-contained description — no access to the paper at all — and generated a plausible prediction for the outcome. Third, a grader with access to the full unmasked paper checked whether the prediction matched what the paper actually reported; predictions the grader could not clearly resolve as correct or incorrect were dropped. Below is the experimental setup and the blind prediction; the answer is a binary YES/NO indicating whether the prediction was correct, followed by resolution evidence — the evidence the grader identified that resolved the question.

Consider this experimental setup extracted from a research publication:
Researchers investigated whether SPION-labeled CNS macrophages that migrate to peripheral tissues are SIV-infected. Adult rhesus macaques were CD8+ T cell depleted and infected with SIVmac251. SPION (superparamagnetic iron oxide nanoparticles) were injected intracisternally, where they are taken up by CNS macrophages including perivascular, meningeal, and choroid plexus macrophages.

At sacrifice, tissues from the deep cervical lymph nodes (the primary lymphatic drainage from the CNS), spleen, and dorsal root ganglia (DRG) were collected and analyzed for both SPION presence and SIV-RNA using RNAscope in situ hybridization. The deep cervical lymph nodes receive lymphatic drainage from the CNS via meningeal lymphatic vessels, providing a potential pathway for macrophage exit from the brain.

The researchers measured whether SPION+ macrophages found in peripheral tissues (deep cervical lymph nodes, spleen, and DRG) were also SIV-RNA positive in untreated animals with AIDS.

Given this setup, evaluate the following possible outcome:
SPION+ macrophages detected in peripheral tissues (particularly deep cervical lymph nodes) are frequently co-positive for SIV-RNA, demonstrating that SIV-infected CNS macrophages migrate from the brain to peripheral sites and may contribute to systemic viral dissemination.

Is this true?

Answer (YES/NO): NO